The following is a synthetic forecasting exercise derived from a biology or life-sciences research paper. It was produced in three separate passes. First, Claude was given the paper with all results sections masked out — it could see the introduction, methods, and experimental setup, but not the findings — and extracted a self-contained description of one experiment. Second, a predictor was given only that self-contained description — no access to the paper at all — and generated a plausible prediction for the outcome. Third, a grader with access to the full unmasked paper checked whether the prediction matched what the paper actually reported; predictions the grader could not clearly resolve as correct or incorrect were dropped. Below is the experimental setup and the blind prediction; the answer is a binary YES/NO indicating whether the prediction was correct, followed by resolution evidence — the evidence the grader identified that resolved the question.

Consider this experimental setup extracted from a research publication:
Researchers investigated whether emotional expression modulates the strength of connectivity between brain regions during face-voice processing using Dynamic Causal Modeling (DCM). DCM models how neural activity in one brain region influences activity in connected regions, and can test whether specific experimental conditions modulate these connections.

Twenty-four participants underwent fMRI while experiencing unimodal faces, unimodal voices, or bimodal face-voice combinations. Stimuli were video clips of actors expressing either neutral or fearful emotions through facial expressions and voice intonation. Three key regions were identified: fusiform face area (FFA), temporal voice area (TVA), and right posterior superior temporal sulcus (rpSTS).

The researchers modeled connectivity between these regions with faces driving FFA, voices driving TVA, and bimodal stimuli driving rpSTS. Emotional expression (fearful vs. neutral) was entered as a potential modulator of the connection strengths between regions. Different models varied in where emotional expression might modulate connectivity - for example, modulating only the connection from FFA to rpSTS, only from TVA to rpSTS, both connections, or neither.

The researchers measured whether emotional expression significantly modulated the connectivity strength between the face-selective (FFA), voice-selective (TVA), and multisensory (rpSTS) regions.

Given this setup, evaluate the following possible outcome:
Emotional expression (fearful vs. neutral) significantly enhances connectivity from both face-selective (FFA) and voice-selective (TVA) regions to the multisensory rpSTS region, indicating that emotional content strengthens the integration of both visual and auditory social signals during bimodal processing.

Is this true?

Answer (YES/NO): YES